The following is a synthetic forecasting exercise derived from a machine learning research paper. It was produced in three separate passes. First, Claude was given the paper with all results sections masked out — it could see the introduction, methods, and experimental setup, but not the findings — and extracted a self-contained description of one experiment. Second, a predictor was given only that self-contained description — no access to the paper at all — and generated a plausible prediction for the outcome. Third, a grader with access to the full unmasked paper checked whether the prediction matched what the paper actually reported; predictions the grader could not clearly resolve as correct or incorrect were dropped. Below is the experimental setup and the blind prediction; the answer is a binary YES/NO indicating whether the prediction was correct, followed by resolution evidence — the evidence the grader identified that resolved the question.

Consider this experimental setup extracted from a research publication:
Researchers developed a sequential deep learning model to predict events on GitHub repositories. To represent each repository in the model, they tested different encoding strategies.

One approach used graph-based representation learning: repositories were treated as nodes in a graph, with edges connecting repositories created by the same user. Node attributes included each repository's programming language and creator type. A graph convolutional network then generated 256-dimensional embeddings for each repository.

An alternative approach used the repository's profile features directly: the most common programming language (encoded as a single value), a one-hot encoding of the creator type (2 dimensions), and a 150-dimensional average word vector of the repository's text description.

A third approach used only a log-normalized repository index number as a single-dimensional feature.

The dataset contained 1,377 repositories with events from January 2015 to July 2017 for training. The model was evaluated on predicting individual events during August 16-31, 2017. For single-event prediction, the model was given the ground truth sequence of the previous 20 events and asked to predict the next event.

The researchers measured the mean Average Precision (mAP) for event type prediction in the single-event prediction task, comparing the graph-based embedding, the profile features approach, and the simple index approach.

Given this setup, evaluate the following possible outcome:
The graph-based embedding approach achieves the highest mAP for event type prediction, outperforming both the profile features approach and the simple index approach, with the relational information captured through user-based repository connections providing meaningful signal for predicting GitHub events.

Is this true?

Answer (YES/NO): NO